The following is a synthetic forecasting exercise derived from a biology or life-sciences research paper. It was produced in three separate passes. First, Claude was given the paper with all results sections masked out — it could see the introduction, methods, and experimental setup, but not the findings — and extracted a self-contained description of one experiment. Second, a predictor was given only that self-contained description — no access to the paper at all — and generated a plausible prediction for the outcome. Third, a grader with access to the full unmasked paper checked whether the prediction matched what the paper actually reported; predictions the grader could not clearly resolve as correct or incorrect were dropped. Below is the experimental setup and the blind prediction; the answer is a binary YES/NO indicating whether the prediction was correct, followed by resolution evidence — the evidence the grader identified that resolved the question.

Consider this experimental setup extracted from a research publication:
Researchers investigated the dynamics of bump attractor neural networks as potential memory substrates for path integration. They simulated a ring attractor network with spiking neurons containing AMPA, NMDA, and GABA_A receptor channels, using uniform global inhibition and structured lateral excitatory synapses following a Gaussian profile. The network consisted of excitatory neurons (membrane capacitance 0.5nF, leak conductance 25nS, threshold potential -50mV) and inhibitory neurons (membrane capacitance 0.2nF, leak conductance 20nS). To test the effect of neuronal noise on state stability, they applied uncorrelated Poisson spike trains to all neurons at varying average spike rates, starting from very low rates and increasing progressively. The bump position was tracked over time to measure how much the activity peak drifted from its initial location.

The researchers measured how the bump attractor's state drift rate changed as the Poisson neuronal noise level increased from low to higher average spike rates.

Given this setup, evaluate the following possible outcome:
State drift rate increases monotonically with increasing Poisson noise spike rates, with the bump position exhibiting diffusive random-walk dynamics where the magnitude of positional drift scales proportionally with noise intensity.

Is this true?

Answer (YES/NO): NO